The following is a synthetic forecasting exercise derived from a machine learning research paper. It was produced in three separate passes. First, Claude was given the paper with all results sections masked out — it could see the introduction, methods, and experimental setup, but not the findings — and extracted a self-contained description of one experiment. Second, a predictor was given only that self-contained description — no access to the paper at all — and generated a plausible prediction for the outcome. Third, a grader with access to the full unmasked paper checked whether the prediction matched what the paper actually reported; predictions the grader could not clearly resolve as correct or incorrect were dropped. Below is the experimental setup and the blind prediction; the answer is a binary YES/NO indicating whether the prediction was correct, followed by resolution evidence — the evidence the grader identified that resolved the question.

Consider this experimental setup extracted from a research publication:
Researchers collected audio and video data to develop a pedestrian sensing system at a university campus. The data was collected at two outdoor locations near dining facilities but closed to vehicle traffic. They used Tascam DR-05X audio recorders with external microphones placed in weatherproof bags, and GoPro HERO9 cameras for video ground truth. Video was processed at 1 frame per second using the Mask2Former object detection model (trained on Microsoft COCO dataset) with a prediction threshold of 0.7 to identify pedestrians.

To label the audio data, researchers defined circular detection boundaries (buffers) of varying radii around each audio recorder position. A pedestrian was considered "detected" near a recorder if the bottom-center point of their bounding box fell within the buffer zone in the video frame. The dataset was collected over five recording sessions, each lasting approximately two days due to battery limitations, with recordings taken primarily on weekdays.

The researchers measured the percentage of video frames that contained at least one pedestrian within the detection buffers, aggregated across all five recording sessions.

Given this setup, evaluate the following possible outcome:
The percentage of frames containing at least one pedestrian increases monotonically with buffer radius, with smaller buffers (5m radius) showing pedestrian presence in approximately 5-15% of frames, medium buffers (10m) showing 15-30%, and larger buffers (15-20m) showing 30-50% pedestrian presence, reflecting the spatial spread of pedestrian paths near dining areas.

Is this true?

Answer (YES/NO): NO